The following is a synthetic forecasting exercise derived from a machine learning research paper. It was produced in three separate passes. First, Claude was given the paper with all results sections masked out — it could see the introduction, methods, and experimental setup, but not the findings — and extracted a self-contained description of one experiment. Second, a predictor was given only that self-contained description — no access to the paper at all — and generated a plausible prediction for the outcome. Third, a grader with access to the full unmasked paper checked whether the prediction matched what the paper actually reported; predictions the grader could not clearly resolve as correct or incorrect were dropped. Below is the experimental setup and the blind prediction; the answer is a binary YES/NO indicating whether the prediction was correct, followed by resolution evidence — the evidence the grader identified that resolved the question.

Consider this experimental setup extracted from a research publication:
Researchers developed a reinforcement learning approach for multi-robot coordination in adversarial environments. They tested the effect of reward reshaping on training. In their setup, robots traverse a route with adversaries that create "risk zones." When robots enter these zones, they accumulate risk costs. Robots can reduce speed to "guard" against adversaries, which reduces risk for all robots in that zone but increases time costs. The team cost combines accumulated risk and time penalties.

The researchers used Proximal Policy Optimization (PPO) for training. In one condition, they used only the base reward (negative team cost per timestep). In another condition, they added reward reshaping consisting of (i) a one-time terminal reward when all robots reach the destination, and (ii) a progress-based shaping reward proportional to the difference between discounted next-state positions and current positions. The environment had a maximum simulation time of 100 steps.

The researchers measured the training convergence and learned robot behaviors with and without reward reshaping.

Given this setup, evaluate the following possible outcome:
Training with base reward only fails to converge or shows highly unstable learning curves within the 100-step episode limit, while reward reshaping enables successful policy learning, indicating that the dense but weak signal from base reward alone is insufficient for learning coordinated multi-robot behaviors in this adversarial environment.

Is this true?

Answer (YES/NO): NO